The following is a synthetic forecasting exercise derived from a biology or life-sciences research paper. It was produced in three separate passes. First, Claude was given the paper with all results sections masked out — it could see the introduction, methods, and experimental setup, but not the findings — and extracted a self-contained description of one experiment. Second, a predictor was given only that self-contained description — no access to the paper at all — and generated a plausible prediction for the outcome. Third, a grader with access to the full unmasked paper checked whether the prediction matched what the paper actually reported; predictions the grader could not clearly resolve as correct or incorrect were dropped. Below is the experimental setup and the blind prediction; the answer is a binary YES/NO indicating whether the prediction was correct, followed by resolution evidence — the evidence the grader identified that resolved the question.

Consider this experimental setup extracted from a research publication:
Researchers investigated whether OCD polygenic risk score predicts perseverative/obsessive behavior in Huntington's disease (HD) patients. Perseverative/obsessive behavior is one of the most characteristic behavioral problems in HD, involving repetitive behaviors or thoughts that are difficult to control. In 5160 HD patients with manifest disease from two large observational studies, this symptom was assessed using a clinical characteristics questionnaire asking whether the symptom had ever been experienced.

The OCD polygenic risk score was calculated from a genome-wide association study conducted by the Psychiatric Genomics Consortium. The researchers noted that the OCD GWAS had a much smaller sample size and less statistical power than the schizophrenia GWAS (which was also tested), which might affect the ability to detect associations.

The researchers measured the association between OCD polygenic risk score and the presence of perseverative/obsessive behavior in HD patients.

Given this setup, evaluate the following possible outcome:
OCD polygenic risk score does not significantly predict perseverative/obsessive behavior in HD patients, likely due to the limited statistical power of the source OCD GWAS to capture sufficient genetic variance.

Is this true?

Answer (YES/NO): NO